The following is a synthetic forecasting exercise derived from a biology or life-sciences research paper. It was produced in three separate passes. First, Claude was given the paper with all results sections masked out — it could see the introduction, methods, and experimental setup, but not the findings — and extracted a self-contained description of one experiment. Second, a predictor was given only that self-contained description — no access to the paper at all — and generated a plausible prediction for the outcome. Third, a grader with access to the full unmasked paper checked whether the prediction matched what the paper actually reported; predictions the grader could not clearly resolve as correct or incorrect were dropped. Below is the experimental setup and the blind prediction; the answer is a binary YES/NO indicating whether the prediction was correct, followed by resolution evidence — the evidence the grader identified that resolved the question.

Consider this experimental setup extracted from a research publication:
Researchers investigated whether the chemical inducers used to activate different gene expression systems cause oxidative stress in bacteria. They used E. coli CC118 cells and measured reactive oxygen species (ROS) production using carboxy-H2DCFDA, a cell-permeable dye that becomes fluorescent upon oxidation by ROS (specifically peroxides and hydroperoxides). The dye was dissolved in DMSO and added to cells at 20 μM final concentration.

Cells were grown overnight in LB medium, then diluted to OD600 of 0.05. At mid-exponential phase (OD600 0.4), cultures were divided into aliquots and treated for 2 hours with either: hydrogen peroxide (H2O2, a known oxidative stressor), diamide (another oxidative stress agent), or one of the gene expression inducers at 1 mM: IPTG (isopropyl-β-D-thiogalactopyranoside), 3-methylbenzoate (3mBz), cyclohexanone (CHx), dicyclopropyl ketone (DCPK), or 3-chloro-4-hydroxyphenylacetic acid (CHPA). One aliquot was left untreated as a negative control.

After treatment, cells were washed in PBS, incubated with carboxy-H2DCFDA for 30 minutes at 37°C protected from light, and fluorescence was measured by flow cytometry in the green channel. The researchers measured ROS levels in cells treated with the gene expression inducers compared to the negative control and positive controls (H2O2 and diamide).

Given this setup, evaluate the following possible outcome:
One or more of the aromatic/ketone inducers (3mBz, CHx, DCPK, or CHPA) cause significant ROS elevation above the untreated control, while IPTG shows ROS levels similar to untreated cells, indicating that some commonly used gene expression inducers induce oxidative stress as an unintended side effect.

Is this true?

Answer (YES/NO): NO